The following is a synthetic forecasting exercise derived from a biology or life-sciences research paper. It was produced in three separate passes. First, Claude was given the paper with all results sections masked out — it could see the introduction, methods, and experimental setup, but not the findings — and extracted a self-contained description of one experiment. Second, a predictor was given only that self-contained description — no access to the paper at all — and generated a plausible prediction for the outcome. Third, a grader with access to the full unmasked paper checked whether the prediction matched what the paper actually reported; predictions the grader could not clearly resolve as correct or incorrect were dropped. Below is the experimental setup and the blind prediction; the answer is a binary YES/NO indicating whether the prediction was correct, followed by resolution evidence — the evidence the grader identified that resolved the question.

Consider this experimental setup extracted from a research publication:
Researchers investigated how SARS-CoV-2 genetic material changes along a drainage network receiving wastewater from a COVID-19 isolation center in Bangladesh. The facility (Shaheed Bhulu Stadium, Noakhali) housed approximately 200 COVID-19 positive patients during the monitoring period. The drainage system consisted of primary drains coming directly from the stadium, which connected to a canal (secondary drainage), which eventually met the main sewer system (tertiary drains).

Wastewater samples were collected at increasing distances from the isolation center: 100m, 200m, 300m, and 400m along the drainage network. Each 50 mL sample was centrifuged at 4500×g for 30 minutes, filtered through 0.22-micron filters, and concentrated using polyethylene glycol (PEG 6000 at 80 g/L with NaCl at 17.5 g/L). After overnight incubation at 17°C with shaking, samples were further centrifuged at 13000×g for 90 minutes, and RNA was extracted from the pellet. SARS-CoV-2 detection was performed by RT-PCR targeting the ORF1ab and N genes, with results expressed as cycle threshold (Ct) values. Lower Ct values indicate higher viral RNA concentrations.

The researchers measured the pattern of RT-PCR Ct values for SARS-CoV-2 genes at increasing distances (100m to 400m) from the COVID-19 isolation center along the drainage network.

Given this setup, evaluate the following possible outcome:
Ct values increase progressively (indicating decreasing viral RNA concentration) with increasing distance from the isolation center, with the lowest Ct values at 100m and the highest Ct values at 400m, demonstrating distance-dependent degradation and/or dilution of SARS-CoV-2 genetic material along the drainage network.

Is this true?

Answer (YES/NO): NO